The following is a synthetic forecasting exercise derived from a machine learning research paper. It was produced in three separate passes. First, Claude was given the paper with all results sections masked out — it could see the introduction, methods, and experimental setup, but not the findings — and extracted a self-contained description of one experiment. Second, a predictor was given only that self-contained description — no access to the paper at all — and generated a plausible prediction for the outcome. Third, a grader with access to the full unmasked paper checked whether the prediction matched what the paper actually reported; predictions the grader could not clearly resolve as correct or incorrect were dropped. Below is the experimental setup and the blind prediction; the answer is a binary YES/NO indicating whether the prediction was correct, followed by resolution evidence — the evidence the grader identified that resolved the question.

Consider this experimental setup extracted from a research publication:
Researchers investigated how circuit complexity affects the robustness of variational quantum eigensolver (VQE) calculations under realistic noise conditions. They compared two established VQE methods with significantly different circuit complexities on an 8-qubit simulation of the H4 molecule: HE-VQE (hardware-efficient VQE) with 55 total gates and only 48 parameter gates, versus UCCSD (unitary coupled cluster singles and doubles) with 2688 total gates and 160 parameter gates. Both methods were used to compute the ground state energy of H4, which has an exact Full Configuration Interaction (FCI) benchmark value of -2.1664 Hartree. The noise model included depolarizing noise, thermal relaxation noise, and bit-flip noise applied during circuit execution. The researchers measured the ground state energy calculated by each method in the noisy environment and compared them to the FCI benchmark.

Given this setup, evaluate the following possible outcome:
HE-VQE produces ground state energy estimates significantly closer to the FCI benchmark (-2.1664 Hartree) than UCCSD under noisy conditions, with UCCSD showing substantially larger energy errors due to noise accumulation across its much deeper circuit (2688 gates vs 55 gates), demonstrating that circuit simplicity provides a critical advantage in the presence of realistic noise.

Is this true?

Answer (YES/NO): YES